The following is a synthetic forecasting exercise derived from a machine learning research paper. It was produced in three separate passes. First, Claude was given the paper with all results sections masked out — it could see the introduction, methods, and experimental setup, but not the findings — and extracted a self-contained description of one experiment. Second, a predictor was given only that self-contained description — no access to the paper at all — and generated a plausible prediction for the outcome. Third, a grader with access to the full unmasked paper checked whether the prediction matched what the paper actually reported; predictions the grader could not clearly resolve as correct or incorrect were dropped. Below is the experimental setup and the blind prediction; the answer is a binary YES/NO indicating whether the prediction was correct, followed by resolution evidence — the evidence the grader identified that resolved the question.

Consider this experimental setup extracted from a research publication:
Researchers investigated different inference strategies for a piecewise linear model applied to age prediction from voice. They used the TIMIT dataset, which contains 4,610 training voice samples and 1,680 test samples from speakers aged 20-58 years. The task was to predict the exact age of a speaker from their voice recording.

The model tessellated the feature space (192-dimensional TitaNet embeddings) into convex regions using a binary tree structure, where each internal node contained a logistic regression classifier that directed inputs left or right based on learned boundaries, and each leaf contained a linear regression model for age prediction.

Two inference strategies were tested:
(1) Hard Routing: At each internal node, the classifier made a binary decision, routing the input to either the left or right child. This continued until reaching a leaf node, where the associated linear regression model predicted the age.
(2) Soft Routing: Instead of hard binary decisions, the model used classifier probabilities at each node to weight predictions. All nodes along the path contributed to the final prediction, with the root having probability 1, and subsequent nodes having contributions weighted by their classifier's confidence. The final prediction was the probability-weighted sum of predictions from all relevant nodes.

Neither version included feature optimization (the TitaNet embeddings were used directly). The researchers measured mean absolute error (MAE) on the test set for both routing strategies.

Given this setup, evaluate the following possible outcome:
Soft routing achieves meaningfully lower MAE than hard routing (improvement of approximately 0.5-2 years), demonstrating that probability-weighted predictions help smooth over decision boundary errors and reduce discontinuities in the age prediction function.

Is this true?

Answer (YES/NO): NO